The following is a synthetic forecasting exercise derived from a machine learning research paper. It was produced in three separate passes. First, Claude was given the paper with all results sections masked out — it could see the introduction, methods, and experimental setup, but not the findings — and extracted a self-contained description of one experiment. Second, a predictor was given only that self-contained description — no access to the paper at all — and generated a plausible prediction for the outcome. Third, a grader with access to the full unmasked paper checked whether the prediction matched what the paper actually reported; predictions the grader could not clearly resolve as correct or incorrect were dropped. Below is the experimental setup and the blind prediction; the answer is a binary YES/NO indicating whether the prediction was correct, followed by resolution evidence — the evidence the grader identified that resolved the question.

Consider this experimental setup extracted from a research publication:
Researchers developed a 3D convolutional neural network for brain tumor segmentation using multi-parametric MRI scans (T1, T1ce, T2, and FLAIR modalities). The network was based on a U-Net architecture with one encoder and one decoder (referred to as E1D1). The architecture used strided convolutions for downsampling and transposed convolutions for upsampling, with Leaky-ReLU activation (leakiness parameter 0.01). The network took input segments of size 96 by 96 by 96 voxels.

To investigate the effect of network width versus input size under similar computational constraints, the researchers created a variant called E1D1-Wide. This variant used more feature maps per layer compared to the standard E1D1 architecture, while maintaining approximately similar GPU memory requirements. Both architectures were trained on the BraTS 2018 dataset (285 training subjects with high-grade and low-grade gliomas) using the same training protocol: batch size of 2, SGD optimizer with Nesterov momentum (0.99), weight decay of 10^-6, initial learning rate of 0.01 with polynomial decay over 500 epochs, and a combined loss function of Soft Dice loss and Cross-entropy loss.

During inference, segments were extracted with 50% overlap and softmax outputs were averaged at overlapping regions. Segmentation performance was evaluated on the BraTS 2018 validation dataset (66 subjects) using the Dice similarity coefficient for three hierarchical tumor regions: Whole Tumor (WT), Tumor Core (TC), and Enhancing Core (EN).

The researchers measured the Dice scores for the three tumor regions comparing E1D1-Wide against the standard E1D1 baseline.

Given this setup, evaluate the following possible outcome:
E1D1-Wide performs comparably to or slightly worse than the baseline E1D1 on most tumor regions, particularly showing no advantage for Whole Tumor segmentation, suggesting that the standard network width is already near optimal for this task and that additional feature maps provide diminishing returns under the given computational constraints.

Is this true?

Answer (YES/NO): YES